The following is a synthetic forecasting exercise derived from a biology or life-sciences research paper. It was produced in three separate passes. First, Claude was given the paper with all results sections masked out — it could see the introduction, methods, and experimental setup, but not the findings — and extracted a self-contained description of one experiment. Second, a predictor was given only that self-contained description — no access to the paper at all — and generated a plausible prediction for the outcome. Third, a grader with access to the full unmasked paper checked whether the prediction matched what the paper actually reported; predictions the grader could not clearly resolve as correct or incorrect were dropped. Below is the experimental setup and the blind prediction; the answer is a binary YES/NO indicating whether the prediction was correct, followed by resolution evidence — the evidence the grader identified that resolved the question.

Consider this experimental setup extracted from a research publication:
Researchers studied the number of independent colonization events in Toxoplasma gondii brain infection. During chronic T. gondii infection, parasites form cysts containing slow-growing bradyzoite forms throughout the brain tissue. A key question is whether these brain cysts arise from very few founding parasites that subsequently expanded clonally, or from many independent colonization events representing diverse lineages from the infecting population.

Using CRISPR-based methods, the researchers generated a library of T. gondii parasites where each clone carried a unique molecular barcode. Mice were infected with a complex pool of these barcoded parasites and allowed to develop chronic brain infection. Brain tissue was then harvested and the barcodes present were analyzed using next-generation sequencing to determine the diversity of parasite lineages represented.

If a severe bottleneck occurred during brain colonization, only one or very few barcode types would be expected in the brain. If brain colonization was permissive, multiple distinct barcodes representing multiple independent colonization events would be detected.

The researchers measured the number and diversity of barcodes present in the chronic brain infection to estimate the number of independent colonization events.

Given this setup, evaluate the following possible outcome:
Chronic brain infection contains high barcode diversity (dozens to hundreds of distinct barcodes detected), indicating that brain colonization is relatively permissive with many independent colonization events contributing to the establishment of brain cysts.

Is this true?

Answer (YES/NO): YES